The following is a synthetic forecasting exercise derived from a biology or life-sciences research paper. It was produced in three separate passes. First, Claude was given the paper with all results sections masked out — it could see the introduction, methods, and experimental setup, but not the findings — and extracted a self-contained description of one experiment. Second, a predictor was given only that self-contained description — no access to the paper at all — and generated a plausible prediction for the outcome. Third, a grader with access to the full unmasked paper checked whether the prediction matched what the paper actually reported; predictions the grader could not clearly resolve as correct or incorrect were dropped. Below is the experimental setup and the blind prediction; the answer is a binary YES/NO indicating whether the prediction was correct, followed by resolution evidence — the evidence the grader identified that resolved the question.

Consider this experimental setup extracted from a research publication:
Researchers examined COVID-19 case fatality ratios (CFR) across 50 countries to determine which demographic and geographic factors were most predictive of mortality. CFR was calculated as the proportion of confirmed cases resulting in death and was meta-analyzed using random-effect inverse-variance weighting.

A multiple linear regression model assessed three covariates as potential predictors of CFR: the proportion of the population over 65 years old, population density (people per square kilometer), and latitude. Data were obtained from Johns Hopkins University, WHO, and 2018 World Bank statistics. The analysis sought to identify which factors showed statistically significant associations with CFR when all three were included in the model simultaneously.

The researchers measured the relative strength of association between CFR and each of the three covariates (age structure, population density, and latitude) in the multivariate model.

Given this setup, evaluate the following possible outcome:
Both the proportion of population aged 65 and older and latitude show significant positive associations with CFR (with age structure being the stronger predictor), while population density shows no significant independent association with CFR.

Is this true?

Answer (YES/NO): NO